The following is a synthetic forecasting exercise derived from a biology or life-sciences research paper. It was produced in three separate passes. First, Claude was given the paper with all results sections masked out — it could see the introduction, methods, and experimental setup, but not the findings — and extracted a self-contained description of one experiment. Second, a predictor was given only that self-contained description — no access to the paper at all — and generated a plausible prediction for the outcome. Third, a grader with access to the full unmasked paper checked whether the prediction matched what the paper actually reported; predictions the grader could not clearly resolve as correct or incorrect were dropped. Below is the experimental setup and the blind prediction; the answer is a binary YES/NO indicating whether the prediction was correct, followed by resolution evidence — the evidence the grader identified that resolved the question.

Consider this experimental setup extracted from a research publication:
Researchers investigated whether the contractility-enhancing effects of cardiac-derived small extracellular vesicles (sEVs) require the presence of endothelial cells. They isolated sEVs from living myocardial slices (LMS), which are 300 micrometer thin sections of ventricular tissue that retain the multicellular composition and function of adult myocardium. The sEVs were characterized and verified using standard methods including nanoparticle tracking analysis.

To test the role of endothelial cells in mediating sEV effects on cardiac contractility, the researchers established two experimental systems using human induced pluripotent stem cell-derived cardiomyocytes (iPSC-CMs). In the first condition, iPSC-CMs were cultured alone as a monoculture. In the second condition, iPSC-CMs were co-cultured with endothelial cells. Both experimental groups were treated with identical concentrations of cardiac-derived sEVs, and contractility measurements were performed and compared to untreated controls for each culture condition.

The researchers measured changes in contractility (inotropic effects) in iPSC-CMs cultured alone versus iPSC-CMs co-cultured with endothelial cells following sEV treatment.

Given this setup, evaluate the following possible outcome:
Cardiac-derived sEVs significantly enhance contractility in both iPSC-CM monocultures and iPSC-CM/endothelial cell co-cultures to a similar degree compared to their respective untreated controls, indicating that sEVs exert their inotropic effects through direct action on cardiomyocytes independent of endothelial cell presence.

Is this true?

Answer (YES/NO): NO